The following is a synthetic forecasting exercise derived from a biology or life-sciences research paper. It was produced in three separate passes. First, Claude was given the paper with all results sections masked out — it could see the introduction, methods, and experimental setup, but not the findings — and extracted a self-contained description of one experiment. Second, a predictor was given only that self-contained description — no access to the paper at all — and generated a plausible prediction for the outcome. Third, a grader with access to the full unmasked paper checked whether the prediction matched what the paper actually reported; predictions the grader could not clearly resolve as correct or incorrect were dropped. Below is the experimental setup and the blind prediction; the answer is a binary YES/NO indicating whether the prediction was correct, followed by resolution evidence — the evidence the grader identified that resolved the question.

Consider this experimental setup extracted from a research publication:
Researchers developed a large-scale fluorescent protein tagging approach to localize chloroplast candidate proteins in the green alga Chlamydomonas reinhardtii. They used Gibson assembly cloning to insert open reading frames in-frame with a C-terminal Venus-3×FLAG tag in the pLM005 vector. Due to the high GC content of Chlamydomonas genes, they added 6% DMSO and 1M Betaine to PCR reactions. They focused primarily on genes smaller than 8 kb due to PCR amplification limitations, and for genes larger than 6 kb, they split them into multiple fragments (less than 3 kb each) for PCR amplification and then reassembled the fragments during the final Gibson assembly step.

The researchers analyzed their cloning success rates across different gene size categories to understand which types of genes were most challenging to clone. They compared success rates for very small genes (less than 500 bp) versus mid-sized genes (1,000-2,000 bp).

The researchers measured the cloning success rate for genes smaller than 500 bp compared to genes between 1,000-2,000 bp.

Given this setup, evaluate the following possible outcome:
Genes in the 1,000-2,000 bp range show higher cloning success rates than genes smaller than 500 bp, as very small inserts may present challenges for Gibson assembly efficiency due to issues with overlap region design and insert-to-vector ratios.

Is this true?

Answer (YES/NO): YES